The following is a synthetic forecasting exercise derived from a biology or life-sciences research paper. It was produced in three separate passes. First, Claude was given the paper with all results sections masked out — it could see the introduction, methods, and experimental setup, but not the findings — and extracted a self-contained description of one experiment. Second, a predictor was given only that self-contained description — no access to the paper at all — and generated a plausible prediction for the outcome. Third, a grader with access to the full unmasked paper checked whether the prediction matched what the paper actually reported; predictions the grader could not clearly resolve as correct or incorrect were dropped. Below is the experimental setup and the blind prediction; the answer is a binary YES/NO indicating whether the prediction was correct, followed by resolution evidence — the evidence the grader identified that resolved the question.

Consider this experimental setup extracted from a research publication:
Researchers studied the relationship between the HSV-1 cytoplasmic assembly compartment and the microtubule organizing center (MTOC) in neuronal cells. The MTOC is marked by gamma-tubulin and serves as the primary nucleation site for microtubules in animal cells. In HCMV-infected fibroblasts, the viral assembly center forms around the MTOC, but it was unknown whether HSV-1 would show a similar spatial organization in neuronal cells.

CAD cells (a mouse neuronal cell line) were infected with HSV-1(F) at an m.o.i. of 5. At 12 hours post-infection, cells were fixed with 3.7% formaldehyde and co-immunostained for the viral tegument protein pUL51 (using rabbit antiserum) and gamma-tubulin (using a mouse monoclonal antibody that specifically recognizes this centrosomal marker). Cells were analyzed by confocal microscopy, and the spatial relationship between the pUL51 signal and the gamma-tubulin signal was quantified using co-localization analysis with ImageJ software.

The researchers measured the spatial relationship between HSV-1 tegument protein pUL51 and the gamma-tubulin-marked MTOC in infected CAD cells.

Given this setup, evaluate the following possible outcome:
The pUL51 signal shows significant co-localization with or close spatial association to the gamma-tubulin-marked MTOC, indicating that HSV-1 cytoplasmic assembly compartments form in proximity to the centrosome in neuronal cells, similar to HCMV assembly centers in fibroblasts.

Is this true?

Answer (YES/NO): YES